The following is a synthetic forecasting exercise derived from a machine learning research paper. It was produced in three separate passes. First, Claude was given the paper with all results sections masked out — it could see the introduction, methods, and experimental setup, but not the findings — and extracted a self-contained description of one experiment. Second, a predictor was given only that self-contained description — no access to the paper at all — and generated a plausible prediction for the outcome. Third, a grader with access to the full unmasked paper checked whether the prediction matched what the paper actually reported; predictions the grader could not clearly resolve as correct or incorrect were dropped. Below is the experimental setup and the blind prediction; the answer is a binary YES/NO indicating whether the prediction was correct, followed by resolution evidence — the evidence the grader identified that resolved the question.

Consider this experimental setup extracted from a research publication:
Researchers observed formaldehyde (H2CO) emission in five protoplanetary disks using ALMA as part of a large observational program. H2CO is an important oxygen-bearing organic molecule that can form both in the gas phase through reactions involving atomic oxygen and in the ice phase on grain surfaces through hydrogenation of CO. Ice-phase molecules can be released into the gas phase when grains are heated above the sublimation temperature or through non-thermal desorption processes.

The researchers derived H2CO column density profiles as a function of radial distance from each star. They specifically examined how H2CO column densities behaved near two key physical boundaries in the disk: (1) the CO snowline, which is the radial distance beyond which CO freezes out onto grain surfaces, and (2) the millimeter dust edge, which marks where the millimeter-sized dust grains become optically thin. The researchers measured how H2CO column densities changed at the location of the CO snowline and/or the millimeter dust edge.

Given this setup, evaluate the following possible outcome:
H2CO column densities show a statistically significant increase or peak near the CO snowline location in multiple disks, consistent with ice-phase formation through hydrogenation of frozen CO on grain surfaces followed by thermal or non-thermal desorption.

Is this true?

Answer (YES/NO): YES